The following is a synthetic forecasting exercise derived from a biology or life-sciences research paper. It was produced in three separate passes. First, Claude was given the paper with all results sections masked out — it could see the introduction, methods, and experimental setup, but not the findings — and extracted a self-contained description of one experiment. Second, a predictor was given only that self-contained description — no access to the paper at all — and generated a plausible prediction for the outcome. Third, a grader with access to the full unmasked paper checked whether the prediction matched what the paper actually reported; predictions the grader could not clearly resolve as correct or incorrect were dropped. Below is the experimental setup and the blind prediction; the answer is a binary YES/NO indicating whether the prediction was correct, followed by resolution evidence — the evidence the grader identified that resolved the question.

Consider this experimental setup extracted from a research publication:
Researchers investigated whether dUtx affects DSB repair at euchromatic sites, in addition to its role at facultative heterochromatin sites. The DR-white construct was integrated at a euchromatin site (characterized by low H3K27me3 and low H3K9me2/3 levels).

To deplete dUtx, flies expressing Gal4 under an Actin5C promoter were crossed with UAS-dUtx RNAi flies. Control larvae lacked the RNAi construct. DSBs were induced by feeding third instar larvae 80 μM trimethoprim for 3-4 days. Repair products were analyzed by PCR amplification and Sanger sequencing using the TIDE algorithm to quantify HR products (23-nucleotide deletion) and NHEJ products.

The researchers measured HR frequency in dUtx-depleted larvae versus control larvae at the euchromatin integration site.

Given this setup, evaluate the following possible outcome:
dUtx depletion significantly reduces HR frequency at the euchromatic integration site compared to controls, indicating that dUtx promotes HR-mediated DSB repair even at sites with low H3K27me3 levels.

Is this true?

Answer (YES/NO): NO